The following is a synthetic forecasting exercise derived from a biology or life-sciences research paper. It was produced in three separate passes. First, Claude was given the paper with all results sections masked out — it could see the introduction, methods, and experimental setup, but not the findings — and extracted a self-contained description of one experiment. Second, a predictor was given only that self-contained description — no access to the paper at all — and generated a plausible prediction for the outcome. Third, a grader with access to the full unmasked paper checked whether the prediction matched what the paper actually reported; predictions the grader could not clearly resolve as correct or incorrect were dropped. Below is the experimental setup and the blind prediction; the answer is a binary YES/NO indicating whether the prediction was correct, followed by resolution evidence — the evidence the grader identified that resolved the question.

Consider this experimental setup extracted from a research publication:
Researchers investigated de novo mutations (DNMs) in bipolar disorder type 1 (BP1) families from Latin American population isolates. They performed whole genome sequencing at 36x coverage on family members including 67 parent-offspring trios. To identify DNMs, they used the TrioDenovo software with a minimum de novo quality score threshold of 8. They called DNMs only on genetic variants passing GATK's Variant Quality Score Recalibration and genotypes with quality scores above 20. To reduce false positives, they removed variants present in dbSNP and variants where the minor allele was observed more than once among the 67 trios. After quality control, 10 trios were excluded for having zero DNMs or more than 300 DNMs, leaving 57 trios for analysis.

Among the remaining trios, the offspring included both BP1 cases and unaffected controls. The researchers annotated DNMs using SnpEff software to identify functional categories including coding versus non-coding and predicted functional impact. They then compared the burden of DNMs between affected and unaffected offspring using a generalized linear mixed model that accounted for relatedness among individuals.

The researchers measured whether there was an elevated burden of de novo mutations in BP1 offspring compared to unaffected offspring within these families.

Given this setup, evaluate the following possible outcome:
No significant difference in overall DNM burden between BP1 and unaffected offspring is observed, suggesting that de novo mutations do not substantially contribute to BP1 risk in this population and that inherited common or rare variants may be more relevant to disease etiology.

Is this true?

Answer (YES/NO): YES